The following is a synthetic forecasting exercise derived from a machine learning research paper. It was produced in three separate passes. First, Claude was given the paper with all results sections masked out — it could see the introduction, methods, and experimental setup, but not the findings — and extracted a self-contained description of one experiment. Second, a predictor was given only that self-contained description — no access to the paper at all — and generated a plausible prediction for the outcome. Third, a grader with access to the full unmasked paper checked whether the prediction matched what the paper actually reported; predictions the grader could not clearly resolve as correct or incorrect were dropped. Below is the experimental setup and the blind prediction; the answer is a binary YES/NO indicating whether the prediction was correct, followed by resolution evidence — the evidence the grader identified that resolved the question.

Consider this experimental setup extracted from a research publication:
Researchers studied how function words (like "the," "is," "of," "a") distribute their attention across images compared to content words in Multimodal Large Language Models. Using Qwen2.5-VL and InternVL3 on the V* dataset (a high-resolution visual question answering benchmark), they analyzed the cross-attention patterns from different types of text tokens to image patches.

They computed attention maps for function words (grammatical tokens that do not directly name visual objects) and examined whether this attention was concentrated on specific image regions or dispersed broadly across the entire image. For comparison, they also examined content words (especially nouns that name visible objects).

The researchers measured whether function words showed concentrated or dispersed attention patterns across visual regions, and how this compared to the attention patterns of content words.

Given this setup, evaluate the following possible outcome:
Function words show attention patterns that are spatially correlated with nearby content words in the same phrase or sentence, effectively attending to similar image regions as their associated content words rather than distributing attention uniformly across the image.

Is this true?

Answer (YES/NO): NO